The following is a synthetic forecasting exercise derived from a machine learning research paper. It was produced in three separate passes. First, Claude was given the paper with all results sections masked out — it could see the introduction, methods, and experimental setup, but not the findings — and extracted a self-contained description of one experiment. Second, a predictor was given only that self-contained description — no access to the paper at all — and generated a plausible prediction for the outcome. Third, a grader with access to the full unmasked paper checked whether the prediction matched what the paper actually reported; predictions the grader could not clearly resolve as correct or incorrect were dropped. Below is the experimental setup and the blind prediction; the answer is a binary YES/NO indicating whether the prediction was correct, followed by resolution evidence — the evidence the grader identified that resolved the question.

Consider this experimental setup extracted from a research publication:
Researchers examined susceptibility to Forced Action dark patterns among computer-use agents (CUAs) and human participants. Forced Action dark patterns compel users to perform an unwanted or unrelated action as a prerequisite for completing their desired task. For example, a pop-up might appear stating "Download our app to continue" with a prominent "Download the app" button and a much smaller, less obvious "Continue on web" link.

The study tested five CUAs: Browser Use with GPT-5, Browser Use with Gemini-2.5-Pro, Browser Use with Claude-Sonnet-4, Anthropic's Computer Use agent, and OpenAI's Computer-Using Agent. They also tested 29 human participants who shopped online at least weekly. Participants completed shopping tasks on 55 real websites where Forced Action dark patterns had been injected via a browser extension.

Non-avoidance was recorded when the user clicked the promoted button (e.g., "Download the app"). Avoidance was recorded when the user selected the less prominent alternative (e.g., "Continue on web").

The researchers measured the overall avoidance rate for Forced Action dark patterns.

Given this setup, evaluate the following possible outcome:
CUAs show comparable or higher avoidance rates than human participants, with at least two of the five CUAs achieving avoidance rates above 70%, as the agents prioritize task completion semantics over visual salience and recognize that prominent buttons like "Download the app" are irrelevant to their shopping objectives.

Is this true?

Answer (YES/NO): YES